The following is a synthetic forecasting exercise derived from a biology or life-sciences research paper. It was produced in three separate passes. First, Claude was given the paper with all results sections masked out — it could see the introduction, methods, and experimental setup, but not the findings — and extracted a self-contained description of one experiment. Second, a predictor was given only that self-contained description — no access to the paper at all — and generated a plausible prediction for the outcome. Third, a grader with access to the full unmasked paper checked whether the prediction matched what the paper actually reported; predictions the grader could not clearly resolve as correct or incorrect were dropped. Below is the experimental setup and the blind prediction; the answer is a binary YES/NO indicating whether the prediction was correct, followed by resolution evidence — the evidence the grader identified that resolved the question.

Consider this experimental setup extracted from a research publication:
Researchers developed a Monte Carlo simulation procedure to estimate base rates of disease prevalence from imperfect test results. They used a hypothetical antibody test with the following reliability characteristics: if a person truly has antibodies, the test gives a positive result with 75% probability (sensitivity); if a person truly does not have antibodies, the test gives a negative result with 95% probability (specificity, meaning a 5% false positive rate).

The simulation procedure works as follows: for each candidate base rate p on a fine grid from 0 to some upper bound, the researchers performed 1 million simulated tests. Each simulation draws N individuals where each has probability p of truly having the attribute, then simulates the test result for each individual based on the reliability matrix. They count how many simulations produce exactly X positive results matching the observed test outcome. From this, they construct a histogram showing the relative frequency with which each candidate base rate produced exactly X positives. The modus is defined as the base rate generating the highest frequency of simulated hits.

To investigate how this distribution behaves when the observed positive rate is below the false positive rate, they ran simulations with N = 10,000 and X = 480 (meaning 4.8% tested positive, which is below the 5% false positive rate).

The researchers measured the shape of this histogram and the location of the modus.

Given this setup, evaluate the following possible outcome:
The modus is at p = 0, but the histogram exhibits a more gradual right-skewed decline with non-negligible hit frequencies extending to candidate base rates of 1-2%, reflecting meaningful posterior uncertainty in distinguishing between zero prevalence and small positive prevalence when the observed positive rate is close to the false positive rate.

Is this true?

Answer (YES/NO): NO